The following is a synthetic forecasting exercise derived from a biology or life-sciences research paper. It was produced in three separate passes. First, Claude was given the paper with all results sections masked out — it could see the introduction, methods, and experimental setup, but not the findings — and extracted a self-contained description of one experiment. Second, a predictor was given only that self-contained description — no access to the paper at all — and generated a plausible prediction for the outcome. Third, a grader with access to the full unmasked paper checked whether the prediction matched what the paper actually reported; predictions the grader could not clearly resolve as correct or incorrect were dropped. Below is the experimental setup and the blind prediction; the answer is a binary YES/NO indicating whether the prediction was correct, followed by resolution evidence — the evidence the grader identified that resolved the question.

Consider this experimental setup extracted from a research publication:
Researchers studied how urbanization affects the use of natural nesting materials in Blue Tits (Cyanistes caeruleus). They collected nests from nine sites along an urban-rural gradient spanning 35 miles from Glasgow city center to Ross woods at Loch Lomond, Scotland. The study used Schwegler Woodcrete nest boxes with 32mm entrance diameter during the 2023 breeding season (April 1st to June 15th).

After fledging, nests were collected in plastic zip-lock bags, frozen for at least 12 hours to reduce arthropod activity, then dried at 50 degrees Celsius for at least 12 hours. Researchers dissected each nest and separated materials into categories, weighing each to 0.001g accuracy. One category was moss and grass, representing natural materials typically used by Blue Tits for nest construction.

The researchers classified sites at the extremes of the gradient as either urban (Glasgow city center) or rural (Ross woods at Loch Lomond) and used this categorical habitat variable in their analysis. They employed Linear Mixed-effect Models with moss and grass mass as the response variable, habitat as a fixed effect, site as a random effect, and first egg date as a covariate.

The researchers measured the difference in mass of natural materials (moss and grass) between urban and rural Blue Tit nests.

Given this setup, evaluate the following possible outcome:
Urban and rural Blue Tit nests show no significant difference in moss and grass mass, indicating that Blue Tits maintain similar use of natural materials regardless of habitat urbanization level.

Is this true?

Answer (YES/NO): YES